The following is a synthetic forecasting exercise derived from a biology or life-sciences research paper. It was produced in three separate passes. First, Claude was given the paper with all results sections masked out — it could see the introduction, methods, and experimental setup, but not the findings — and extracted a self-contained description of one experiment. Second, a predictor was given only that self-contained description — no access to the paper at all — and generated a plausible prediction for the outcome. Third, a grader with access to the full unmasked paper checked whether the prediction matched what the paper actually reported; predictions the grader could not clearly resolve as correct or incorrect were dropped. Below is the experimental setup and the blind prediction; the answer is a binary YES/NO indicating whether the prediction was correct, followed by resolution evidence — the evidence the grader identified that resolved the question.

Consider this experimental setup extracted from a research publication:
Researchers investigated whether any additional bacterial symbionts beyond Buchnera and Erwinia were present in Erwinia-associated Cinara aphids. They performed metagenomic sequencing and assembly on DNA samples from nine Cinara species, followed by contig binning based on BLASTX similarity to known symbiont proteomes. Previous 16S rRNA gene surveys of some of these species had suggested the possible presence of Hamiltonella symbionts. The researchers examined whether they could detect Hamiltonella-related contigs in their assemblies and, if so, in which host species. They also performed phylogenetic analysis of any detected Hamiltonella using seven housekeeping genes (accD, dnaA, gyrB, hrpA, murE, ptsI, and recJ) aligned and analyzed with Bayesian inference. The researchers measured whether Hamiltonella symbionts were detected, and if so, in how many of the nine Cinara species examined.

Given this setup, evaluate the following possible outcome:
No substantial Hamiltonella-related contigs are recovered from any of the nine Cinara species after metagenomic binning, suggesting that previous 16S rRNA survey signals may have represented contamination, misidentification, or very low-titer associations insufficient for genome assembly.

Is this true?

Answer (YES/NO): NO